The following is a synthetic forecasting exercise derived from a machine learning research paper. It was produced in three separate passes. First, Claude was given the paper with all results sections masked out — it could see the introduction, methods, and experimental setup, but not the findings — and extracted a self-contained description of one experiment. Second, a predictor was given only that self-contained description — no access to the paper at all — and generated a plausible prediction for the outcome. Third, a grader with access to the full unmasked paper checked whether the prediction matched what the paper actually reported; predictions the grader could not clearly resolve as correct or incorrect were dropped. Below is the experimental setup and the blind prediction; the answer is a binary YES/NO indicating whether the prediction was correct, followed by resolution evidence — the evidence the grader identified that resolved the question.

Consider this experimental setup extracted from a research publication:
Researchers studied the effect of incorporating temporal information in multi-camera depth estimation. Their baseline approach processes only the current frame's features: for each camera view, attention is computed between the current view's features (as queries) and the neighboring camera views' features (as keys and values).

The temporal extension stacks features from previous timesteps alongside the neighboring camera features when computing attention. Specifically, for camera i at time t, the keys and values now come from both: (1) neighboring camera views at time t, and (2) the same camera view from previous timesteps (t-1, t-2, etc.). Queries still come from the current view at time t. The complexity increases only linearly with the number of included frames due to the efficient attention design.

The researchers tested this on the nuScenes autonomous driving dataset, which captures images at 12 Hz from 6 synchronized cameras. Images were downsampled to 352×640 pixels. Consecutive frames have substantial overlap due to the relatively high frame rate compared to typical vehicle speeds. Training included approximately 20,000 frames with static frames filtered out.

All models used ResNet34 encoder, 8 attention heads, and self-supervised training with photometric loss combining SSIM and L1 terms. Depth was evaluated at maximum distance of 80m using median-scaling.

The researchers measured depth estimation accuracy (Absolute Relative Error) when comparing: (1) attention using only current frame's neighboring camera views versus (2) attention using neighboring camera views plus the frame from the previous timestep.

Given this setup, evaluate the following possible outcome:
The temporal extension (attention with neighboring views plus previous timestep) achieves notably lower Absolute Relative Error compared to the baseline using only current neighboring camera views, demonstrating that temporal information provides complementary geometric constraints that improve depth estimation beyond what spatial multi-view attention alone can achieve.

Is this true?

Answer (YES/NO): NO